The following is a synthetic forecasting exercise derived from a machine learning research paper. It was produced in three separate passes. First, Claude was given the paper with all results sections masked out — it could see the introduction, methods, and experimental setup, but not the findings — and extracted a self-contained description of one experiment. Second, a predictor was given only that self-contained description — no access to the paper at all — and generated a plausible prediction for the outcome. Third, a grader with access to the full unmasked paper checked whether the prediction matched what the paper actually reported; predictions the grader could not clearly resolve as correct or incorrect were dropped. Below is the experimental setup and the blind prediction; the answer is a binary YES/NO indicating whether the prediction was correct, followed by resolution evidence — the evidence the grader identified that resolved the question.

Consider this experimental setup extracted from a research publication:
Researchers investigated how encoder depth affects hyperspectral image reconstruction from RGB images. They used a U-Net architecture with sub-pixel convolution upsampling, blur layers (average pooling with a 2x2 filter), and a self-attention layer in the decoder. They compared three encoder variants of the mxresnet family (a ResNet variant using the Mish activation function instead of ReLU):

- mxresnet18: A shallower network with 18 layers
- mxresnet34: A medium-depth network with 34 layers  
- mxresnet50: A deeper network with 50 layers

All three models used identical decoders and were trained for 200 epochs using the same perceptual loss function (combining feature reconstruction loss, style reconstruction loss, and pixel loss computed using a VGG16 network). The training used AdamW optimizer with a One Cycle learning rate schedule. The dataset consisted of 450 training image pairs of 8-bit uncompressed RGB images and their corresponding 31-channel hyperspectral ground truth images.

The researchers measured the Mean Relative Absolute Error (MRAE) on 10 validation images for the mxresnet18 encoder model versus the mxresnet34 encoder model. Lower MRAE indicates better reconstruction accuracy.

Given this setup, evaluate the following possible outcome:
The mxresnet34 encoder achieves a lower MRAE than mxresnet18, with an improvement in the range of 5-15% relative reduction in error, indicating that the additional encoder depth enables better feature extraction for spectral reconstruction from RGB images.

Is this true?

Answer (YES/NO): NO